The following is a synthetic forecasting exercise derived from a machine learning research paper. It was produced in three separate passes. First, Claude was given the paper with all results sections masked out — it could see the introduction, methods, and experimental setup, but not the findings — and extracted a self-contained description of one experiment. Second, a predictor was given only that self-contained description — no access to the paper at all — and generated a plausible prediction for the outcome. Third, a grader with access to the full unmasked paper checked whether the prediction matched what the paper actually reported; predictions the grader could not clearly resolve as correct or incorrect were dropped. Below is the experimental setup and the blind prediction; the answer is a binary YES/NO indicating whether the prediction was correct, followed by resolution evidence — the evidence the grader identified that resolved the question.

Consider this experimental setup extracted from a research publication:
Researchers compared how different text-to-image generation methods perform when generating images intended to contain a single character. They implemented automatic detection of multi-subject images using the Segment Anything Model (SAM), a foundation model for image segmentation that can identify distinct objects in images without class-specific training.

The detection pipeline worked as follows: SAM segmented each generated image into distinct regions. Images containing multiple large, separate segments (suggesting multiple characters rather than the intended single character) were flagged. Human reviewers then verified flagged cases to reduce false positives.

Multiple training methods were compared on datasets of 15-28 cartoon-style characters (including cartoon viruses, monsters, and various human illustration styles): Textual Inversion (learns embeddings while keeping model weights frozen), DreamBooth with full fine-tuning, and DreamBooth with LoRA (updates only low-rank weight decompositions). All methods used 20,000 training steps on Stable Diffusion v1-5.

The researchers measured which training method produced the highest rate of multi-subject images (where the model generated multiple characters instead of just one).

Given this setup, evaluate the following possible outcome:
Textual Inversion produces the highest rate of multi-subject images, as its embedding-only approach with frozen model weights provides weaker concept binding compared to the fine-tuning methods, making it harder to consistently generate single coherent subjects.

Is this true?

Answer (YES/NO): NO